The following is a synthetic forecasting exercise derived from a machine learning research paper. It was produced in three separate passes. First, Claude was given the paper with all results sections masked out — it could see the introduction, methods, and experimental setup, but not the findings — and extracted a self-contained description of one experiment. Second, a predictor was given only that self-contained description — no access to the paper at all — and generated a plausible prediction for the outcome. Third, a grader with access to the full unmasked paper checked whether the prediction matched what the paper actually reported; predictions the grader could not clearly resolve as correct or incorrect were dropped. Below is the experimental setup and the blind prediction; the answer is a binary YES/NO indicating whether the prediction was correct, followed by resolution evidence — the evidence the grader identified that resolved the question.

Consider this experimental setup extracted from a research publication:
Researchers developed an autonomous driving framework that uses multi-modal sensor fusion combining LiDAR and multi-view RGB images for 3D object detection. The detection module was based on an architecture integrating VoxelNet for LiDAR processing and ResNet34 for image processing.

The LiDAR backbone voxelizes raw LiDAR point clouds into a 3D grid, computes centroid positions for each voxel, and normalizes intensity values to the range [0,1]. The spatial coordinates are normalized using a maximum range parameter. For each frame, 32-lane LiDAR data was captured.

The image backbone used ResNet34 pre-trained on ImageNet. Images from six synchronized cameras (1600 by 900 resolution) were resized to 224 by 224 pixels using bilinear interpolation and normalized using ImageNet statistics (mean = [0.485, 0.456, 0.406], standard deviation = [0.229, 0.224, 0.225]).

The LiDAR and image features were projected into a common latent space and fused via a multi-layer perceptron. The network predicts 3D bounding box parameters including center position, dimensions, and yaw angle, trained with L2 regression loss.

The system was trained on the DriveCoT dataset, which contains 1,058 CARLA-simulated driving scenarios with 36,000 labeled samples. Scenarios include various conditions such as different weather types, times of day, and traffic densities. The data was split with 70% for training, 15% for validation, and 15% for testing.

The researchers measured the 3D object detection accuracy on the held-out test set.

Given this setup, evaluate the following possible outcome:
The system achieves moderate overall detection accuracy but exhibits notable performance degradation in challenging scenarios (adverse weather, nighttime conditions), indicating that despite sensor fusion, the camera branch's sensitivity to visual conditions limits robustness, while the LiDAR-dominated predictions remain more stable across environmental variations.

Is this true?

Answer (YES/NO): NO